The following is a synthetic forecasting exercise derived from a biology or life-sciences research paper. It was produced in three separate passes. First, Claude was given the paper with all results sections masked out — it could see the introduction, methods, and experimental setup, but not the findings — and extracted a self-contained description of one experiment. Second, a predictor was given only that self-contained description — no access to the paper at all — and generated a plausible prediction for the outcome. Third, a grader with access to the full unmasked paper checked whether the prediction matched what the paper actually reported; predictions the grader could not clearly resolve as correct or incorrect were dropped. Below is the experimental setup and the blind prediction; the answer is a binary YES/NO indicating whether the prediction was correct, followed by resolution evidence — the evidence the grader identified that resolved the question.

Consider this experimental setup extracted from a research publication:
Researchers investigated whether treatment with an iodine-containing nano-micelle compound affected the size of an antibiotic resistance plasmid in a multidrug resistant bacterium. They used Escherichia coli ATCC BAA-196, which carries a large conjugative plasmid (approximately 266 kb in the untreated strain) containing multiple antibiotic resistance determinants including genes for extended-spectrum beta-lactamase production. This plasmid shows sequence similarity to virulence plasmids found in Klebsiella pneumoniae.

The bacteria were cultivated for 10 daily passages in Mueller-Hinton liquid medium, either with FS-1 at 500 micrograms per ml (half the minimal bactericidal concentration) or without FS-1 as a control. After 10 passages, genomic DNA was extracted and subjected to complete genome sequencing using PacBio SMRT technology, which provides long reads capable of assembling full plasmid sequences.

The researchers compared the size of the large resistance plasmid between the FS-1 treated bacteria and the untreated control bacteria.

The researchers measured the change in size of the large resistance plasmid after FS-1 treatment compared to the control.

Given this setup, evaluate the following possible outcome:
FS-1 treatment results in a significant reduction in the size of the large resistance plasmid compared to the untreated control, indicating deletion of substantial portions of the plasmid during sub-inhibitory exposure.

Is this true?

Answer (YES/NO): NO